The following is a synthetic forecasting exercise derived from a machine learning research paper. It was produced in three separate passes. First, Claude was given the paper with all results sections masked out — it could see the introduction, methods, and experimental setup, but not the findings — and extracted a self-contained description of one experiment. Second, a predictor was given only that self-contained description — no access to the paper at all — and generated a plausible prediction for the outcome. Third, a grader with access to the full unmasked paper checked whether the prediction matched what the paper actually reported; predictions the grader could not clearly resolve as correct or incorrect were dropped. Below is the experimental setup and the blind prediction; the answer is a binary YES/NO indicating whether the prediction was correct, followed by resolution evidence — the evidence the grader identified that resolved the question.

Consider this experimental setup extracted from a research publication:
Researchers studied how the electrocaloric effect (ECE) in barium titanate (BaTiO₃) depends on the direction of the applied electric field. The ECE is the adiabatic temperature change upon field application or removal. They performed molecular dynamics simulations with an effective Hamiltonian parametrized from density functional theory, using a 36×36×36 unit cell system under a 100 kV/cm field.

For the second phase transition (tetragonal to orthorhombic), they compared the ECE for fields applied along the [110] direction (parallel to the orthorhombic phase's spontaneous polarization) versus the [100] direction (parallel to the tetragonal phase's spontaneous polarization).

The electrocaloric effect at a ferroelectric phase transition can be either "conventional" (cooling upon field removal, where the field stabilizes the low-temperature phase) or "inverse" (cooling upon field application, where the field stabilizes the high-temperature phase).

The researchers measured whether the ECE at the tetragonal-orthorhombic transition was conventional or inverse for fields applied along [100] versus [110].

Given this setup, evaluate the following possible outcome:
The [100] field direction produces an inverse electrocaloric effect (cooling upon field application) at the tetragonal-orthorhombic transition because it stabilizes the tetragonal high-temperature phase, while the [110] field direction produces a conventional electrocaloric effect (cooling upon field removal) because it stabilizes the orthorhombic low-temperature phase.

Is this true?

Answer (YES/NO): YES